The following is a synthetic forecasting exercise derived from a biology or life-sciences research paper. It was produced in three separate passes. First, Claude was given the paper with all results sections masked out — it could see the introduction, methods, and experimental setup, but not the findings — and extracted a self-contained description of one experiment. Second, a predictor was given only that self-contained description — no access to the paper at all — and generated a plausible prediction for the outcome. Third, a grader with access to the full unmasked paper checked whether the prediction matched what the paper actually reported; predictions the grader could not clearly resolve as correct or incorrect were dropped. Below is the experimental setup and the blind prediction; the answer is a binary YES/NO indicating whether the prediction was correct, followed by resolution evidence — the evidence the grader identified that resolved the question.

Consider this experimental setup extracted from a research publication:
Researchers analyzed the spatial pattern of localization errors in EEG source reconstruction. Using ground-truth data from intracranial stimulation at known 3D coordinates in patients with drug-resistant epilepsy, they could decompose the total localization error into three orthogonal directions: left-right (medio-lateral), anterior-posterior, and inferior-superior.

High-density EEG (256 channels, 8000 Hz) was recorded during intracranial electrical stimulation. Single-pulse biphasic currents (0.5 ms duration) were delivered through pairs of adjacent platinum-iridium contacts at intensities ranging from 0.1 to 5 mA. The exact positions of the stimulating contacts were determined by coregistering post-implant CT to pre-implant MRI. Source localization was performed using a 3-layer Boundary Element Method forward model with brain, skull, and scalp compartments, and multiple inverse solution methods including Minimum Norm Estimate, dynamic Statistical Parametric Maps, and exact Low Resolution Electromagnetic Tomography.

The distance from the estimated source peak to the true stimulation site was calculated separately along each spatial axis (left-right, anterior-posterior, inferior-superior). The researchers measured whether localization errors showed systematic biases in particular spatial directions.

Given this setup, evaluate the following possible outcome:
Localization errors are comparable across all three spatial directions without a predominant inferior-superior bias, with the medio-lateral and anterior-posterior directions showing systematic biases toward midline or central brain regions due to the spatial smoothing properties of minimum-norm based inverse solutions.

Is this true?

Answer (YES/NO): NO